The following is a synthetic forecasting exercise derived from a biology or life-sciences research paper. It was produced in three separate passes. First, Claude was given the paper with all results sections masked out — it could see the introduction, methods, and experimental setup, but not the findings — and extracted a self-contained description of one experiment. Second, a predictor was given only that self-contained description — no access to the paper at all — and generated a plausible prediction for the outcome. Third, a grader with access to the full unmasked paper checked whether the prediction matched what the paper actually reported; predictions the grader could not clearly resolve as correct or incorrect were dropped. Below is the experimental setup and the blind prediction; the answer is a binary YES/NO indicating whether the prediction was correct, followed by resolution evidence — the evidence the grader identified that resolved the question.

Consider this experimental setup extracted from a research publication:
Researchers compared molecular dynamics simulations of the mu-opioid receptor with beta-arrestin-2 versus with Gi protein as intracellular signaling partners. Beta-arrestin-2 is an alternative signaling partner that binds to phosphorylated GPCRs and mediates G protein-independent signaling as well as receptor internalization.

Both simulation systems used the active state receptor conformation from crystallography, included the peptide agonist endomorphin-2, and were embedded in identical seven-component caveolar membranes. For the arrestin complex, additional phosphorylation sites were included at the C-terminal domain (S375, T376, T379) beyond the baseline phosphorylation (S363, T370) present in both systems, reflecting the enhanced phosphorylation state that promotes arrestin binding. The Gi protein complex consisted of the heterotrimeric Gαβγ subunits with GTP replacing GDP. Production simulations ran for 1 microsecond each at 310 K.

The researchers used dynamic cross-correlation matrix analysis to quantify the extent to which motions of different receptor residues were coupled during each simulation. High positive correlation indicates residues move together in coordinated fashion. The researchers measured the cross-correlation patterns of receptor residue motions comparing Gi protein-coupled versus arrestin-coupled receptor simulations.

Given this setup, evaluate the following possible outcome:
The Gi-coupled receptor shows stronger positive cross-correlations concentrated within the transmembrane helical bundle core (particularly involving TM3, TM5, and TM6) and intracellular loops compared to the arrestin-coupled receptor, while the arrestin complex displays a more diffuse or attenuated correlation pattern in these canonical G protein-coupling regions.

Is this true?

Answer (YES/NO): NO